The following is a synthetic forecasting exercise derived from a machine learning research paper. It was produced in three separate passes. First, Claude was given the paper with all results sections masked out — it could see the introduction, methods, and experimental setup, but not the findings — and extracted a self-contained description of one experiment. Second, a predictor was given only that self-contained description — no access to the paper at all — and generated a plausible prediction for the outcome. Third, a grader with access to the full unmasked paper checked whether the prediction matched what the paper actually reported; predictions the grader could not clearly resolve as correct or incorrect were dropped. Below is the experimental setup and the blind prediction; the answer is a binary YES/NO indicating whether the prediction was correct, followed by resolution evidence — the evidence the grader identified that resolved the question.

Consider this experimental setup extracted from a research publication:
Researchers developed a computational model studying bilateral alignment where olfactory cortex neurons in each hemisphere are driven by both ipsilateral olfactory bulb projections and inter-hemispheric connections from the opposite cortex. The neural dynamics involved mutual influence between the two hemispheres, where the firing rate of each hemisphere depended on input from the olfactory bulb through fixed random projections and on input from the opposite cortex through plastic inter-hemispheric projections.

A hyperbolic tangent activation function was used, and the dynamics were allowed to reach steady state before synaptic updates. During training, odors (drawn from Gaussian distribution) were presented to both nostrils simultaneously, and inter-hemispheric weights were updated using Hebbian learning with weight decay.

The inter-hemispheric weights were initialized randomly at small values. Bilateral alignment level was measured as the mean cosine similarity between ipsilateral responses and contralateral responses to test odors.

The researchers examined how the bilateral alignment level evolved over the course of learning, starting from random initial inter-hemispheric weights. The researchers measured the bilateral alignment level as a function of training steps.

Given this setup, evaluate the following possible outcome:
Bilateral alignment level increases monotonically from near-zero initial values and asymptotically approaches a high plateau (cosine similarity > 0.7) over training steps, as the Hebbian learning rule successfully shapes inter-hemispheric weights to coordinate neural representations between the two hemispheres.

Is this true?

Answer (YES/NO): NO